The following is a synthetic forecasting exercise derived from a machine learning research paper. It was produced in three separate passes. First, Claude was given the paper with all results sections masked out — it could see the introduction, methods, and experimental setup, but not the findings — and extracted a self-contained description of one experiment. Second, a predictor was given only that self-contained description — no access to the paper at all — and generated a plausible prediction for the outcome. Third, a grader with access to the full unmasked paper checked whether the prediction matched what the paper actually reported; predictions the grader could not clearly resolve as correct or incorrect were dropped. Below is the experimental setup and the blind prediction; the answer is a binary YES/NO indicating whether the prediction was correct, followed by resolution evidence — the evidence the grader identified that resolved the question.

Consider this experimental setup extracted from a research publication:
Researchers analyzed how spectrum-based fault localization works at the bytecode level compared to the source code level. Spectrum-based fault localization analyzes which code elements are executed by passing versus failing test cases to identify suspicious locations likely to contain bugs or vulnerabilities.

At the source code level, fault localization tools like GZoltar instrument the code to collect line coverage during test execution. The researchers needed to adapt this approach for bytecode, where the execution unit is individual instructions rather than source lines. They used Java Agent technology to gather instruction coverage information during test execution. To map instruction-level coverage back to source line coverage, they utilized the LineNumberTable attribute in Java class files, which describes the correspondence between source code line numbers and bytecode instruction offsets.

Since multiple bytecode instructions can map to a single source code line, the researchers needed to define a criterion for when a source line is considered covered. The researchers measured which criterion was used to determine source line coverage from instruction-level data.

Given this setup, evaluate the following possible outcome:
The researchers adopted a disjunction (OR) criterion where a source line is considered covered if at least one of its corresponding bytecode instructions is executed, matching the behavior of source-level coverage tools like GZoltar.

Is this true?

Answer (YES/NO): YES